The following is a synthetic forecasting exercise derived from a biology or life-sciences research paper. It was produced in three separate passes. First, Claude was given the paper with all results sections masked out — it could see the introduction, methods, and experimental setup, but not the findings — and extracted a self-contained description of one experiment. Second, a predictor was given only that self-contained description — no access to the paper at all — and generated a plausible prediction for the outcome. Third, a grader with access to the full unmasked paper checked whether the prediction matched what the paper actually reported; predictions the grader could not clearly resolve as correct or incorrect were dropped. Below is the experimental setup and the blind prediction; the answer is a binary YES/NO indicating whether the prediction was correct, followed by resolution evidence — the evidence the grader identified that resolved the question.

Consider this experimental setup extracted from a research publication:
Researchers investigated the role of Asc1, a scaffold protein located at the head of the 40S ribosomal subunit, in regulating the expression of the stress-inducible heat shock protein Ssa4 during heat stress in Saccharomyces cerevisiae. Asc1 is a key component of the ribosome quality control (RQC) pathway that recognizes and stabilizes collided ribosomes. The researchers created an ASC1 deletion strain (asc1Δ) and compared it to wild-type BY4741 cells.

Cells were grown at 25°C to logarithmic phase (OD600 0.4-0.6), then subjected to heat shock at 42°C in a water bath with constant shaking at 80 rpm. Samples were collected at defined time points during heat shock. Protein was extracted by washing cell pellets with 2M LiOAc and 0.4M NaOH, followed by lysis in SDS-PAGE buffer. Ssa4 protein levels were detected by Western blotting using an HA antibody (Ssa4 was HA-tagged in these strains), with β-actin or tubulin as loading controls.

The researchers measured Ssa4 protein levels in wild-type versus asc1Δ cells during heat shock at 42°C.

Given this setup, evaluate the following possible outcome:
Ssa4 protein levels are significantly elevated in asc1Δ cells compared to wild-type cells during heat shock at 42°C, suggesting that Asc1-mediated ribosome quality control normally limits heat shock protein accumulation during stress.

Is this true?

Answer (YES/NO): YES